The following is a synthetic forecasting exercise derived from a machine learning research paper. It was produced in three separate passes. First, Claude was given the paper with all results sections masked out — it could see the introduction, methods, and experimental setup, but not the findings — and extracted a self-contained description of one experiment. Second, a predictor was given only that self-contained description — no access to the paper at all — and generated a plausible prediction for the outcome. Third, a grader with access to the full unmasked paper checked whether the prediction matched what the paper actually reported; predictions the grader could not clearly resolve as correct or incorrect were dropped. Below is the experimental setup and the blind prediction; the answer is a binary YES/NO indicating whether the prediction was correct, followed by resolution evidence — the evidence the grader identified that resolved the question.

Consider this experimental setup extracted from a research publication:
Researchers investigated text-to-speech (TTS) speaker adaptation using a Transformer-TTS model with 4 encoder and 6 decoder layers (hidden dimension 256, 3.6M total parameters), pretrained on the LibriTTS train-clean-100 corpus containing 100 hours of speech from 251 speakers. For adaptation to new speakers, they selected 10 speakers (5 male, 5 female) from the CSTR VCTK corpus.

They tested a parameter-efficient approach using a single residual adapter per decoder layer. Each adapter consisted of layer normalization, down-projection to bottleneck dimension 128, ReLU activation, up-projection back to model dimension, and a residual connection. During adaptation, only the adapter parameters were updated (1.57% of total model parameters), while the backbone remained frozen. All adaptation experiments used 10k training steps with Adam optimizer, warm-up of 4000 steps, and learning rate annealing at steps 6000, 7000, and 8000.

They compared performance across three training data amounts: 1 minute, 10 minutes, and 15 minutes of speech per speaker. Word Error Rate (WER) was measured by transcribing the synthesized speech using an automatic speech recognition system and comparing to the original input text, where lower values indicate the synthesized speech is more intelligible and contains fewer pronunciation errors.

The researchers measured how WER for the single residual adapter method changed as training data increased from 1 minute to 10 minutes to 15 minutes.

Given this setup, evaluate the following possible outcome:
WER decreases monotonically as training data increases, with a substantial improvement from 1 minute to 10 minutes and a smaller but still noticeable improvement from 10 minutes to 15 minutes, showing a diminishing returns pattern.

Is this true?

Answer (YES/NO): NO